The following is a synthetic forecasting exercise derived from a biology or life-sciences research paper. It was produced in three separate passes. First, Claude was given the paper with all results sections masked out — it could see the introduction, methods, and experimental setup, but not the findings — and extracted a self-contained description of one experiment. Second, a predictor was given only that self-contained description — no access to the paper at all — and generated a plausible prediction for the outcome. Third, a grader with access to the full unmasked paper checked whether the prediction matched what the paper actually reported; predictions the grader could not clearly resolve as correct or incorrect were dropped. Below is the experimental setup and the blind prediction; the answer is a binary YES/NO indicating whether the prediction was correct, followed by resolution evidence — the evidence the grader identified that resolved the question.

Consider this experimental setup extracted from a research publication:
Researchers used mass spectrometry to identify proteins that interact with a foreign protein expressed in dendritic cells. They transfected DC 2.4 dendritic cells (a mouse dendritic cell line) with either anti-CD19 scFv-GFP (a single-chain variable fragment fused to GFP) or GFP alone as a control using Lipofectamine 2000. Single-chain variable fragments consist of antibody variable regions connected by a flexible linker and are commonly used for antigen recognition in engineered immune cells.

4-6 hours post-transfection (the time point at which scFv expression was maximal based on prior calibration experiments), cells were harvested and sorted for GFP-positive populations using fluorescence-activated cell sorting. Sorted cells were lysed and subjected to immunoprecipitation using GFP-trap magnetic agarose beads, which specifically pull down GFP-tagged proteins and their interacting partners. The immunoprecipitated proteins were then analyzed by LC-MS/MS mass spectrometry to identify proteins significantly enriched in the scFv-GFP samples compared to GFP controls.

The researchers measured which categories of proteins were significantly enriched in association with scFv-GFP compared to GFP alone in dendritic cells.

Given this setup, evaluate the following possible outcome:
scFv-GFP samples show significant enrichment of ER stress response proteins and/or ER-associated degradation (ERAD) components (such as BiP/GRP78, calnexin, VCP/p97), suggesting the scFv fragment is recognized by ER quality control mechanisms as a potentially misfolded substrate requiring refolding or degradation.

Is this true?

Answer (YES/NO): YES